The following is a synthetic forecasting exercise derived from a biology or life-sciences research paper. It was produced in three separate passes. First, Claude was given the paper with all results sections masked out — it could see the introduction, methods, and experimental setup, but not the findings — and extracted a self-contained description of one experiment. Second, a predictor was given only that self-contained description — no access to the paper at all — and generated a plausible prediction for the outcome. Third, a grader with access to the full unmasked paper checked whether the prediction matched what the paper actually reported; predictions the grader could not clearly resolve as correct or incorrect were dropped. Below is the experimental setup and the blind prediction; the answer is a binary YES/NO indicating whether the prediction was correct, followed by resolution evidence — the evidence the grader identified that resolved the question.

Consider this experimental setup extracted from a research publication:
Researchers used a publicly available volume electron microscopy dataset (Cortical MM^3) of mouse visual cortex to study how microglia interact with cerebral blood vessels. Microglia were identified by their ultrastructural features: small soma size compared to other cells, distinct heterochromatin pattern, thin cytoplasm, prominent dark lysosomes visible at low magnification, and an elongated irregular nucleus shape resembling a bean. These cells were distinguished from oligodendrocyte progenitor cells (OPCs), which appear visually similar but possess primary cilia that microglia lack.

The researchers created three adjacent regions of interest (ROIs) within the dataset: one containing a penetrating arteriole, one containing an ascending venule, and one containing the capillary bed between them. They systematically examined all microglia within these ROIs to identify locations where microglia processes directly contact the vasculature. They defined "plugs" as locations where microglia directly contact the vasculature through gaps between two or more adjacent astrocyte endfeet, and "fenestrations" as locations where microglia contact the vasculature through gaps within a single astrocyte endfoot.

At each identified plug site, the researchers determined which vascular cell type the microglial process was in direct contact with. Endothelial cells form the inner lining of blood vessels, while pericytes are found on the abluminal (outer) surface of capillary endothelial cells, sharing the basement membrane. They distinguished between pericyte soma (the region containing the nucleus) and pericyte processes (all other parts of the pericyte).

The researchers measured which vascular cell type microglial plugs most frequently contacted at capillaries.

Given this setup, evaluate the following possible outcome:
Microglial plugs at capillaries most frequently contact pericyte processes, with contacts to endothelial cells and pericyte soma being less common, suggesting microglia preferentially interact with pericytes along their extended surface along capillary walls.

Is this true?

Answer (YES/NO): NO